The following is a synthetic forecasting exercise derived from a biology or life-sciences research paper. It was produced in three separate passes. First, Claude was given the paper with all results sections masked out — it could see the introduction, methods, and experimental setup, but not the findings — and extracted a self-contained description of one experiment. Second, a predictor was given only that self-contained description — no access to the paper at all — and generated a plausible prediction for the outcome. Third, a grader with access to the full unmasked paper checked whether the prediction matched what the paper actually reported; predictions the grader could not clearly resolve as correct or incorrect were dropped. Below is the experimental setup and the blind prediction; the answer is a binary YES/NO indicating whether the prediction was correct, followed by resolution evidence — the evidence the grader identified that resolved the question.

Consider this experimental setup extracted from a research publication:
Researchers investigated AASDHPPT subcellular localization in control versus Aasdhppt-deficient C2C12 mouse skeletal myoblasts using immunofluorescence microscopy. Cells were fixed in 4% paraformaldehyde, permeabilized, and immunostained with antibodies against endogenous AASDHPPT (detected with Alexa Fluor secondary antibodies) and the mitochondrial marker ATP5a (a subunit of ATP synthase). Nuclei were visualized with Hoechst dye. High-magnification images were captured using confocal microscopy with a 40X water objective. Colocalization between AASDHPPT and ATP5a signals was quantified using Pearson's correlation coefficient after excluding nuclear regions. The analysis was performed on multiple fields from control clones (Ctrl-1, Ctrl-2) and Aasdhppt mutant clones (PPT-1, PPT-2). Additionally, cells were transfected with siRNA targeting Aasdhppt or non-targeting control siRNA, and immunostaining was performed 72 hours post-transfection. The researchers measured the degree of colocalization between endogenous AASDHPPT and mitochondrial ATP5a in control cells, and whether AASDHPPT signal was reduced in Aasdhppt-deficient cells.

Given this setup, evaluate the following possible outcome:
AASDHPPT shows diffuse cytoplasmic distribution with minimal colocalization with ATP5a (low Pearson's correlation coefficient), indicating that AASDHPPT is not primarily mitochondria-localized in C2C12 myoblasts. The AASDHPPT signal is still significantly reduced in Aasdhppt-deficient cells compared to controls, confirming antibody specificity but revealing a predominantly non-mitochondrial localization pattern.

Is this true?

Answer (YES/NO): NO